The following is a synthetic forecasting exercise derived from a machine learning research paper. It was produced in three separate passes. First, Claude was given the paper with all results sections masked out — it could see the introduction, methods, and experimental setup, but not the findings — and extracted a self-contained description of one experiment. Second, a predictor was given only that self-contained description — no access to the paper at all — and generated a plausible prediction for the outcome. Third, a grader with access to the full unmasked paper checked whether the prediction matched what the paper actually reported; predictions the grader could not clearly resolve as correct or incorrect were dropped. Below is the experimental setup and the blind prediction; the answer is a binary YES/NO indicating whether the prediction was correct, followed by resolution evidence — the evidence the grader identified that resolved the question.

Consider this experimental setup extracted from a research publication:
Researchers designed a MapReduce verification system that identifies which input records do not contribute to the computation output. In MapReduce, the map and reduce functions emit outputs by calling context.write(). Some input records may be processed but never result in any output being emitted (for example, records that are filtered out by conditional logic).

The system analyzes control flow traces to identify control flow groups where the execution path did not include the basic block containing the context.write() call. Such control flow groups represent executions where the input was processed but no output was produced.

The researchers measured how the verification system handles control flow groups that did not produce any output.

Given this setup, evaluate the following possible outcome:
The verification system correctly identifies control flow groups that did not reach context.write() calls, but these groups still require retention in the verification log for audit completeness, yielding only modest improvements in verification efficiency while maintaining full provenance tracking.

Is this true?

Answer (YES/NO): NO